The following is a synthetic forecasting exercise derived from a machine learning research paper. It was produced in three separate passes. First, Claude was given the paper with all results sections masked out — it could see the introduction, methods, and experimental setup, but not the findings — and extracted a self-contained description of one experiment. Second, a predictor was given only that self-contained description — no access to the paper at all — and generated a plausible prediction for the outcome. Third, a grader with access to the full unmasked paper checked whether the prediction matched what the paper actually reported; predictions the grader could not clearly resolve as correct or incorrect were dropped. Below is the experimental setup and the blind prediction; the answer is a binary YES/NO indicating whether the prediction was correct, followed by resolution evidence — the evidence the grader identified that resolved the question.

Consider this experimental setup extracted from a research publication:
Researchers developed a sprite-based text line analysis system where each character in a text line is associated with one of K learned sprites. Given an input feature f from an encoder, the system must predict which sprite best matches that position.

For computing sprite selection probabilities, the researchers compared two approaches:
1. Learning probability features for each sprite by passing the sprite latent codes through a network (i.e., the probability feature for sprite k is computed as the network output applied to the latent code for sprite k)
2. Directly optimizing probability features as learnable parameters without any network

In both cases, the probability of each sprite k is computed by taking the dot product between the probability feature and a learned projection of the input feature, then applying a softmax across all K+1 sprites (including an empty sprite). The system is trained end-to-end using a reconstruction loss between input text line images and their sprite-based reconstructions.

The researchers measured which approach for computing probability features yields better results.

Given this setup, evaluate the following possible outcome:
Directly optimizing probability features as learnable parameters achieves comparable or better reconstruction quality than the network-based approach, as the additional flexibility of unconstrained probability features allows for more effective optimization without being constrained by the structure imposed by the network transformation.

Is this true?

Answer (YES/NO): NO